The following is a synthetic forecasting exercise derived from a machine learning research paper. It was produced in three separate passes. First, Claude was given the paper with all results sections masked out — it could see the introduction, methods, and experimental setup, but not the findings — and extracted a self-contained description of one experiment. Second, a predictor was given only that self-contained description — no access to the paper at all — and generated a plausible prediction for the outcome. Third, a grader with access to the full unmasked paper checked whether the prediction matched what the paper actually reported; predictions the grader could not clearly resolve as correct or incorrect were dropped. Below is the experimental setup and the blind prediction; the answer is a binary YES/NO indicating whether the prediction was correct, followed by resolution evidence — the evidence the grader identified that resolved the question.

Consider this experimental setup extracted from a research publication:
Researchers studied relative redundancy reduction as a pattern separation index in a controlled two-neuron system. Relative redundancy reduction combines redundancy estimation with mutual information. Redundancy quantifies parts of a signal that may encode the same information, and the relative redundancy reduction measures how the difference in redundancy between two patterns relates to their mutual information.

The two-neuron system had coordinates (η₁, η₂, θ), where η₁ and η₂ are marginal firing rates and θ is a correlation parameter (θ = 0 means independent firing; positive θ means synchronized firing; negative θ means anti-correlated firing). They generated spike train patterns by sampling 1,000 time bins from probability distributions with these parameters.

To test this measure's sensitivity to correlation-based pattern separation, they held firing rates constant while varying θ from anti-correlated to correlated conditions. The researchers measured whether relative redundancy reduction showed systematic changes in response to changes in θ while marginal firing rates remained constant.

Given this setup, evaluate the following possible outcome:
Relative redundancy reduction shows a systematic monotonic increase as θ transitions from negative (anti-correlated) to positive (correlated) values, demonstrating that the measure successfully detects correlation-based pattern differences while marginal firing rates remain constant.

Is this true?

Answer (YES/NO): NO